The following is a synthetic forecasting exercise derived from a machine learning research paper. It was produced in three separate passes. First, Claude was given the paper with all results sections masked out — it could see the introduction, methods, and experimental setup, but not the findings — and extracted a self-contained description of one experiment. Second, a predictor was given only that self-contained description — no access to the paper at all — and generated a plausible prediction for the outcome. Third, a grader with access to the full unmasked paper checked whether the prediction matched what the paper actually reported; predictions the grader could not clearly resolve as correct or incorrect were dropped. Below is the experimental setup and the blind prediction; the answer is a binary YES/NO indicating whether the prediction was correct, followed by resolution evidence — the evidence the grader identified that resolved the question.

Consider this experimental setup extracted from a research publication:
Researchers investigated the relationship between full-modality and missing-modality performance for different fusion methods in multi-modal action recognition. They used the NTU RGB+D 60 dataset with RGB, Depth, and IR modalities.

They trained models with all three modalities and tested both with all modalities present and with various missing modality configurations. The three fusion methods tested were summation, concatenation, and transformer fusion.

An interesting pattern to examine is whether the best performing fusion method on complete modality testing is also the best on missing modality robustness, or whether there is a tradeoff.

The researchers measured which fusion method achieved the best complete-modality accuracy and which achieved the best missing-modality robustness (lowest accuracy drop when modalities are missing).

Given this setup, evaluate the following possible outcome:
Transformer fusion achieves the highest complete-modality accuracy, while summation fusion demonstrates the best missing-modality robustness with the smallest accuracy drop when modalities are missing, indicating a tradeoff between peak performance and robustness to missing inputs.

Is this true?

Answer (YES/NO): NO